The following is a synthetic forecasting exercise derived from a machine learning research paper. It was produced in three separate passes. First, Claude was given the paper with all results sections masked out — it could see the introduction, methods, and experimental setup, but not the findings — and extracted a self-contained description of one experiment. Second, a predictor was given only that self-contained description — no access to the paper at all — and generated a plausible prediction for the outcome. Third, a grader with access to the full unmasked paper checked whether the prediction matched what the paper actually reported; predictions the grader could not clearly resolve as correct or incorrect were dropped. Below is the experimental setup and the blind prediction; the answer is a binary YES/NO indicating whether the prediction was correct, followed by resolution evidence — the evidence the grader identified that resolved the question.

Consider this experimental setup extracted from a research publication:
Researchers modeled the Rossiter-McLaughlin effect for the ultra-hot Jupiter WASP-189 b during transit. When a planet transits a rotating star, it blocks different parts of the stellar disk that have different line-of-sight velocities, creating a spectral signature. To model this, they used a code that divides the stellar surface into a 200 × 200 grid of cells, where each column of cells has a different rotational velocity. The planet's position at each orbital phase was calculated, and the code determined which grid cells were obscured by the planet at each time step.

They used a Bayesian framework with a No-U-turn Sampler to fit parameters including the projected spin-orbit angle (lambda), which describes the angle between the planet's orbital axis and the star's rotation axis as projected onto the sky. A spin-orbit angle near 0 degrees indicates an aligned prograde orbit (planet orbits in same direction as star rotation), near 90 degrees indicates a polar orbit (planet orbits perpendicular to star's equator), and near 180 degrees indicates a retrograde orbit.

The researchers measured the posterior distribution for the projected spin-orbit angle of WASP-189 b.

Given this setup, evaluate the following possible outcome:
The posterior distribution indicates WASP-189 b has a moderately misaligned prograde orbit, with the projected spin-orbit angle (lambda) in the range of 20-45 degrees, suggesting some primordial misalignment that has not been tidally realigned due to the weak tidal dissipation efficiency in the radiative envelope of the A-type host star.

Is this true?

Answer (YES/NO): NO